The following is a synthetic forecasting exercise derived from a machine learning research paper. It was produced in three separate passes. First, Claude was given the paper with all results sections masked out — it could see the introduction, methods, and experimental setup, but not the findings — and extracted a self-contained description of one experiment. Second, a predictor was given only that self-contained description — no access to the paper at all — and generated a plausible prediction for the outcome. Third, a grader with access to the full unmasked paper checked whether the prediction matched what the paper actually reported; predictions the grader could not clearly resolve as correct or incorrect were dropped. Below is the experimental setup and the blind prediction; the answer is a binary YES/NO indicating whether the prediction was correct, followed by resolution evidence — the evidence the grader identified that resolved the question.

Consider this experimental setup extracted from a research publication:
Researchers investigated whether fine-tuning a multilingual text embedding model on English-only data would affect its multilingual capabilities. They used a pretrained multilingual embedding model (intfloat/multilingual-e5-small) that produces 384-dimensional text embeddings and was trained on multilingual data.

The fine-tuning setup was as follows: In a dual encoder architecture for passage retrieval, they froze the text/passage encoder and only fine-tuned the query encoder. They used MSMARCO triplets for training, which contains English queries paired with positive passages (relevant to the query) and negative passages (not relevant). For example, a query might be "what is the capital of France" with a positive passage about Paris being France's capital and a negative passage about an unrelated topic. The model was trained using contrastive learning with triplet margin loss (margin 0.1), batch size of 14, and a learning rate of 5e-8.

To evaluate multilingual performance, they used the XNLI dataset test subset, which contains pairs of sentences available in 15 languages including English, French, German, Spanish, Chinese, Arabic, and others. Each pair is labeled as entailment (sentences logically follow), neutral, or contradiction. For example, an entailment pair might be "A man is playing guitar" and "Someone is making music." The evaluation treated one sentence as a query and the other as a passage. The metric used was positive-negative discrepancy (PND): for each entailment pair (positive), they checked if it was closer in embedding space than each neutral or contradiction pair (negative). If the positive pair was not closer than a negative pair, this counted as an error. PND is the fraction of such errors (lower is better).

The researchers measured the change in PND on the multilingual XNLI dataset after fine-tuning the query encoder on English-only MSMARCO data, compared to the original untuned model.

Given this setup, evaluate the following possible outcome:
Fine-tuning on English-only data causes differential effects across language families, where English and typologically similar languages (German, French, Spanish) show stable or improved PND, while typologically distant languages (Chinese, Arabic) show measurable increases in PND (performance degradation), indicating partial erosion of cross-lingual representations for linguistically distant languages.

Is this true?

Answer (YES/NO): NO